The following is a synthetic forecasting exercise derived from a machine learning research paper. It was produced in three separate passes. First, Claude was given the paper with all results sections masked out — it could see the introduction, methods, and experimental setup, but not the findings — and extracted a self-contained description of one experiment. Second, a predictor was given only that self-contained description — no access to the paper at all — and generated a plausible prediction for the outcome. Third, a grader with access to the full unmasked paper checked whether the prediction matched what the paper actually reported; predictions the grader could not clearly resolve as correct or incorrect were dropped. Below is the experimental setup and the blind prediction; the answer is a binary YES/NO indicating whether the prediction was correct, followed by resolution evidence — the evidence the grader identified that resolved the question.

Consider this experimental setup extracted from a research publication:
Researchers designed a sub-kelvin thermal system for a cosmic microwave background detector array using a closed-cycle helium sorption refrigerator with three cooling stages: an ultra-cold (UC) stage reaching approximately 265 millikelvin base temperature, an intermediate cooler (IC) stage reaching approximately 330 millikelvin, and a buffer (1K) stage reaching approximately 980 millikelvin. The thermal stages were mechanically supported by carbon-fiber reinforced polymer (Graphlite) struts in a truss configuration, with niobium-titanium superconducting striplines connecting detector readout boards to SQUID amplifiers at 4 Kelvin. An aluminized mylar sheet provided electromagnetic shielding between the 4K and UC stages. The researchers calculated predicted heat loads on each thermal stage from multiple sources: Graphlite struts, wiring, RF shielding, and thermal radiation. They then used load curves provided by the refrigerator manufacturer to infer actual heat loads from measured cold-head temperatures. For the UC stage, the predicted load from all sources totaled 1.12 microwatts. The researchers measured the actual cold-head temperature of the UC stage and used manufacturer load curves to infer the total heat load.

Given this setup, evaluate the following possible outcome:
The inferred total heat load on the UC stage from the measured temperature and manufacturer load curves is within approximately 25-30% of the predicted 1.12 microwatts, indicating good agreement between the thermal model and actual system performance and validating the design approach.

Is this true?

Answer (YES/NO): NO